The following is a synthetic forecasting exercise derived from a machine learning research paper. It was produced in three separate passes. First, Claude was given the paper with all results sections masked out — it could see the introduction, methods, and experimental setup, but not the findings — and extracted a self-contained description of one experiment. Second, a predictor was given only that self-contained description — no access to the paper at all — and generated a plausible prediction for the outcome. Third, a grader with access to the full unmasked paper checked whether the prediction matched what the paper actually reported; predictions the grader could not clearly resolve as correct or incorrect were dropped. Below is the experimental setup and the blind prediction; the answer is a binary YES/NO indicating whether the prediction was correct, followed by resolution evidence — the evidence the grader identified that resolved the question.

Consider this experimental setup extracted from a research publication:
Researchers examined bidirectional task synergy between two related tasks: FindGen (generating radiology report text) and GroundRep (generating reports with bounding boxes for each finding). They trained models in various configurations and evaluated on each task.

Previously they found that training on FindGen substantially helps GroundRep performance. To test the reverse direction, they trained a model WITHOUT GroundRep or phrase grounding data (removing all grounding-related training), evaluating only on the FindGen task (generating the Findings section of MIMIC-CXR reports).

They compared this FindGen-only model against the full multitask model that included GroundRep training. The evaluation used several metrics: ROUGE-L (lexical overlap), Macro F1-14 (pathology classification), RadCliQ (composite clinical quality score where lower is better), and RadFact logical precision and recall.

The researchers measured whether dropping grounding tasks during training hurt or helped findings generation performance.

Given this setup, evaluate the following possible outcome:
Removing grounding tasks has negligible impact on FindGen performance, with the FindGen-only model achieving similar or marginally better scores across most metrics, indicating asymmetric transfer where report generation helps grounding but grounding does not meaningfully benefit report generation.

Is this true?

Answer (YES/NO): YES